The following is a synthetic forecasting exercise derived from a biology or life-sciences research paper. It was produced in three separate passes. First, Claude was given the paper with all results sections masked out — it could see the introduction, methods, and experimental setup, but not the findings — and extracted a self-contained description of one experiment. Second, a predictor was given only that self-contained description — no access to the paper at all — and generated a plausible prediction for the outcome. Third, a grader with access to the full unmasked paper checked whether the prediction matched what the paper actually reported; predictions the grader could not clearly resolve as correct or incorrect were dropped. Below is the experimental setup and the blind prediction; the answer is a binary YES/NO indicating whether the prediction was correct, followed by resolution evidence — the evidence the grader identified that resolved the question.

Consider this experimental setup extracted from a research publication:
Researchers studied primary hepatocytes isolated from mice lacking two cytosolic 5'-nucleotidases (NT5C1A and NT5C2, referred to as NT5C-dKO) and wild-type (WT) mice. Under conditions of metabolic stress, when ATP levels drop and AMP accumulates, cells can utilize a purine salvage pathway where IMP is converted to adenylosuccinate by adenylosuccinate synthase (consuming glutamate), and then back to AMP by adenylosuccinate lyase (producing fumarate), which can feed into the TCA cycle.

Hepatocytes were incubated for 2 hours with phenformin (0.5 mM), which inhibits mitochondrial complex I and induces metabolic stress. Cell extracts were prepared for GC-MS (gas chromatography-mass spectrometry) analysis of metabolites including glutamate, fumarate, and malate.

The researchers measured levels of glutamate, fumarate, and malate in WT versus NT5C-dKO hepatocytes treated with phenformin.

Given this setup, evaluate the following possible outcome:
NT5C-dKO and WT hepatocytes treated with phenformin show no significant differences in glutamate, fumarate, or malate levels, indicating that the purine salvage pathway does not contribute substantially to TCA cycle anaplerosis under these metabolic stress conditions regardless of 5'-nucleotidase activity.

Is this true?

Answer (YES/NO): NO